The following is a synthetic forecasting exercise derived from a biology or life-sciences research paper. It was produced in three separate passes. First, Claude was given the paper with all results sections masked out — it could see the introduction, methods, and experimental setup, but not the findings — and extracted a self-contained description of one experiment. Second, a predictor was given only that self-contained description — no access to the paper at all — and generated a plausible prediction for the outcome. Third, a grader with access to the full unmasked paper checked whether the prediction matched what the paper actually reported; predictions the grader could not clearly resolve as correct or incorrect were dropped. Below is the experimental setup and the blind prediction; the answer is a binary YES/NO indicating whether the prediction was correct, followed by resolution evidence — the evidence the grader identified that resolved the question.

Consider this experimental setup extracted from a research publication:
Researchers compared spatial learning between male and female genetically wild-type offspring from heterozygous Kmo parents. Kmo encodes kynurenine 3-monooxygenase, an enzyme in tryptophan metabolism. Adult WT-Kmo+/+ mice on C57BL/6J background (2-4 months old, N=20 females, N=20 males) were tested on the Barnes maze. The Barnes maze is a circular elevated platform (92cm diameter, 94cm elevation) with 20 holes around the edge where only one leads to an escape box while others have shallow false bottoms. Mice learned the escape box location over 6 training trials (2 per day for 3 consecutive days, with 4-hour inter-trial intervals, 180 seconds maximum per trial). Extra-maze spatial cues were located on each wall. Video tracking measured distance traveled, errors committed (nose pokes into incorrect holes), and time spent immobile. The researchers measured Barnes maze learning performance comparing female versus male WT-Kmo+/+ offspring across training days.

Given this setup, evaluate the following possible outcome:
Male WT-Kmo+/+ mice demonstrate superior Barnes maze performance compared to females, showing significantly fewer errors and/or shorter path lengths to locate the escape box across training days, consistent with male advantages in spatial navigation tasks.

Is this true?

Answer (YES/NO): YES